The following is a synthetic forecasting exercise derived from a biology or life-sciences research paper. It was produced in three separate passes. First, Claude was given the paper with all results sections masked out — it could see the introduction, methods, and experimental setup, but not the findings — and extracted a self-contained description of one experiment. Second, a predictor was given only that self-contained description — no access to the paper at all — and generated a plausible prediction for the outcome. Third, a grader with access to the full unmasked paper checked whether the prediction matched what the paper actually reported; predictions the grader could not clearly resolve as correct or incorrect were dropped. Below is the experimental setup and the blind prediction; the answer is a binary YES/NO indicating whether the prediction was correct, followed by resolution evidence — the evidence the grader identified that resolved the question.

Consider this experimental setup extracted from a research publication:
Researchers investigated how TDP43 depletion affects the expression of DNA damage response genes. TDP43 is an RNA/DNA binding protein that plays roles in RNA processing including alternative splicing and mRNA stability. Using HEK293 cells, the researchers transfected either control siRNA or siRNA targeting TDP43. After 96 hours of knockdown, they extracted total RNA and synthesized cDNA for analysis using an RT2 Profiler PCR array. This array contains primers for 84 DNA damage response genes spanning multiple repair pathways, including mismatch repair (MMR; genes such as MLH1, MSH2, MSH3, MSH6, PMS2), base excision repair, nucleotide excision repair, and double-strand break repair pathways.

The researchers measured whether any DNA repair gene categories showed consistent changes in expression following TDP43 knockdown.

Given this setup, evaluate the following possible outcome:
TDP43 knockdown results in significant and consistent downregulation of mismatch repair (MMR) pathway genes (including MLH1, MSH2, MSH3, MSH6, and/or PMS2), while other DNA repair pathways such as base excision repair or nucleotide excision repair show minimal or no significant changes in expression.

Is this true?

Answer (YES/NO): NO